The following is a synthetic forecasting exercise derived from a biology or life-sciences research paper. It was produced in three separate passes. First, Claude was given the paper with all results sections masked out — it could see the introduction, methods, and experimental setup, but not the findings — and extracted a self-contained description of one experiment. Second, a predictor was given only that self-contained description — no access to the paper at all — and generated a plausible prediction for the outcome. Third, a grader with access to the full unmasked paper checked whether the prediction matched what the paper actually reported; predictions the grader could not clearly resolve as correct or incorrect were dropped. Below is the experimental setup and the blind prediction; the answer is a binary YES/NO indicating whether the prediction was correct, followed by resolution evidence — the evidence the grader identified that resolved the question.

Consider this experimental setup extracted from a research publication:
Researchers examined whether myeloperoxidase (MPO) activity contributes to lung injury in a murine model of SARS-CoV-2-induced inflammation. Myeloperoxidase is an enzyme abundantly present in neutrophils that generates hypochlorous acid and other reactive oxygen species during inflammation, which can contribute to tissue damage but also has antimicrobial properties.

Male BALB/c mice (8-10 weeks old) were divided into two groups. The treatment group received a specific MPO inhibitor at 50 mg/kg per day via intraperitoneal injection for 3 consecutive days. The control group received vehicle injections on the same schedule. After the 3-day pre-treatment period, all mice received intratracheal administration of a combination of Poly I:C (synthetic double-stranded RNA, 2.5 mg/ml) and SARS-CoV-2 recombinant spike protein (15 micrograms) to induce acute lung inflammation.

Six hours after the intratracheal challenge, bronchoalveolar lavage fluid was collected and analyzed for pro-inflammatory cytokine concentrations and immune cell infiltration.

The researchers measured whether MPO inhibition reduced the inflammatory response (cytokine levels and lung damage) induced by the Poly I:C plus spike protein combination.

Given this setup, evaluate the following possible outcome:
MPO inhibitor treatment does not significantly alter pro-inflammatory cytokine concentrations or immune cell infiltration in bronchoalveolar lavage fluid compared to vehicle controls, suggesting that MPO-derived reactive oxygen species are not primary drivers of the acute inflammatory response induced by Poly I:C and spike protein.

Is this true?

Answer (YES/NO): NO